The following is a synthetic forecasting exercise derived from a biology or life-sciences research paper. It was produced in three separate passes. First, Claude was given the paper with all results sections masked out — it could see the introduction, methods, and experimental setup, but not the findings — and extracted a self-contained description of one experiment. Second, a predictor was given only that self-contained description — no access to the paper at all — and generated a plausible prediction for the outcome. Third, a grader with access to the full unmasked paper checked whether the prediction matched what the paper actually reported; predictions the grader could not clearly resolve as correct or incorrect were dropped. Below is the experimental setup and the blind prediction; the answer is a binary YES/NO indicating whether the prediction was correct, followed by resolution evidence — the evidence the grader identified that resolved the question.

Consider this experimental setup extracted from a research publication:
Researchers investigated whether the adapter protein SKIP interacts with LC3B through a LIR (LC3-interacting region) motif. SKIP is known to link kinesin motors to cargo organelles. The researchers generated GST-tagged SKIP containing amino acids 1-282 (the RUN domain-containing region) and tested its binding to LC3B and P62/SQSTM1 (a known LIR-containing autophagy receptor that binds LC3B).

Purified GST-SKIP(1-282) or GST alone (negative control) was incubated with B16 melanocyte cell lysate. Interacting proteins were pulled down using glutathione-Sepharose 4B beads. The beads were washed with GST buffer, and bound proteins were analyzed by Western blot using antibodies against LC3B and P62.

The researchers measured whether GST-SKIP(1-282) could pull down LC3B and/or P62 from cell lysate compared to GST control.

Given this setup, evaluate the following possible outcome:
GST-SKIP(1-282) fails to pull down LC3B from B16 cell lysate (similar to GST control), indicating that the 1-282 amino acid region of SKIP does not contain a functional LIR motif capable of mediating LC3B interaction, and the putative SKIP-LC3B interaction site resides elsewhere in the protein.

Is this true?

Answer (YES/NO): NO